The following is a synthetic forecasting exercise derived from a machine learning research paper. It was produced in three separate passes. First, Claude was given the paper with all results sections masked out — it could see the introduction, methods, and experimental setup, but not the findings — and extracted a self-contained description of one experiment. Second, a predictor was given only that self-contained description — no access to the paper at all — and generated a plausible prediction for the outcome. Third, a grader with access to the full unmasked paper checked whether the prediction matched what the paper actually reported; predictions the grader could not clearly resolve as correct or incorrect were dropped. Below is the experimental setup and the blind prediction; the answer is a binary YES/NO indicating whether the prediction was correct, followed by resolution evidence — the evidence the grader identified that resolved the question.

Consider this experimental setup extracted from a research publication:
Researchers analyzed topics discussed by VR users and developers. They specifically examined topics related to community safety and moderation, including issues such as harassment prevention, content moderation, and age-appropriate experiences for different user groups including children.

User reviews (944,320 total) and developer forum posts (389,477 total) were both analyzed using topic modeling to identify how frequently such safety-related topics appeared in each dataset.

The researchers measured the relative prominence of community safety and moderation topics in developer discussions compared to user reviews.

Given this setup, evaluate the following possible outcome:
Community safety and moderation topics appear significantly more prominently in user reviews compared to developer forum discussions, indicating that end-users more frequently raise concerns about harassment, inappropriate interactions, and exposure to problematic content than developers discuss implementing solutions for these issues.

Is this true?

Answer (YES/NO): YES